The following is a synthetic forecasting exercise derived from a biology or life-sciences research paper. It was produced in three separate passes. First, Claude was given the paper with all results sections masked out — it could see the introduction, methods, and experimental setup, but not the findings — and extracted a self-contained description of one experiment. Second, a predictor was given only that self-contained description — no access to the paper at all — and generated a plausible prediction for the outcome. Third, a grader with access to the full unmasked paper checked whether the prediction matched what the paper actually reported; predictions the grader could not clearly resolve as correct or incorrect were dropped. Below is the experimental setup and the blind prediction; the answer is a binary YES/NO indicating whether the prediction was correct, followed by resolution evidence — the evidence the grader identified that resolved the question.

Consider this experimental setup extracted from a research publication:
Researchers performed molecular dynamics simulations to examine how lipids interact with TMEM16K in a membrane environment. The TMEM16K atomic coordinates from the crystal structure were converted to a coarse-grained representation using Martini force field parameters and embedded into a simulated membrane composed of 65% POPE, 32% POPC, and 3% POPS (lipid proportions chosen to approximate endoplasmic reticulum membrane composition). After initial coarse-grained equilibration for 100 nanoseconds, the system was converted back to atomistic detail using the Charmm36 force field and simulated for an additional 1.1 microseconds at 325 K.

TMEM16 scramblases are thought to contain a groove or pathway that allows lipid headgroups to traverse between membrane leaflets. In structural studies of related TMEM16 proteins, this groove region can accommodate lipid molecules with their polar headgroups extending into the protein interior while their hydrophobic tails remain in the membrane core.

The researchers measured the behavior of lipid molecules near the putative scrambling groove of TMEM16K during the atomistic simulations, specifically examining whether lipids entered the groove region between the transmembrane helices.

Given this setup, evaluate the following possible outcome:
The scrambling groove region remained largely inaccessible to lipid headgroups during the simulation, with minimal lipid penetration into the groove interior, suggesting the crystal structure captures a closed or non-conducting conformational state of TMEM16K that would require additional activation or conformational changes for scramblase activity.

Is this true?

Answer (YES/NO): NO